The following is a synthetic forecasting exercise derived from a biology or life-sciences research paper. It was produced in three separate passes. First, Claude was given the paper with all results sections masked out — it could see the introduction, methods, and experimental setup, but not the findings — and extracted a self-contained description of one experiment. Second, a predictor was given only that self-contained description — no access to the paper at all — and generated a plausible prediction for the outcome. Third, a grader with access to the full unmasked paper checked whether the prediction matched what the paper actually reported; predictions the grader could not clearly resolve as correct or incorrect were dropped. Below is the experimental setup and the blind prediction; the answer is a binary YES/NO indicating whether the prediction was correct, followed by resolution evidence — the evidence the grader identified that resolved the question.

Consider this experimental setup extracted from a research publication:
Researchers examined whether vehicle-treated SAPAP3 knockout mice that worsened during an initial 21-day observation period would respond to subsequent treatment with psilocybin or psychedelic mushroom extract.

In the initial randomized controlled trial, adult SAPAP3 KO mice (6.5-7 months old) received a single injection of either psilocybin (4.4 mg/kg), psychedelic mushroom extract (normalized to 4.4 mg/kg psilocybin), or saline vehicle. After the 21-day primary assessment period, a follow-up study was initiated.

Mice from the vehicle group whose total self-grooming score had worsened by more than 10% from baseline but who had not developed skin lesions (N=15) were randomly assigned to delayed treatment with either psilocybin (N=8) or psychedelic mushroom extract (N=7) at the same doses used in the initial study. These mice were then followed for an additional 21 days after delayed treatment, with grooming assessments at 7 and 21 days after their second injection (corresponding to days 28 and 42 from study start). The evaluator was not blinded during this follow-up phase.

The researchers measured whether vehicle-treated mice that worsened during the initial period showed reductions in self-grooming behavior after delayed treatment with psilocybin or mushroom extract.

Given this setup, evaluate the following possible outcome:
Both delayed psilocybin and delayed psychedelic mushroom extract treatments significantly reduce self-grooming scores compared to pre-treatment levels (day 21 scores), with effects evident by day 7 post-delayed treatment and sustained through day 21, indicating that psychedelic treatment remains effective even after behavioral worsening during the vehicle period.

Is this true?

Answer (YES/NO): YES